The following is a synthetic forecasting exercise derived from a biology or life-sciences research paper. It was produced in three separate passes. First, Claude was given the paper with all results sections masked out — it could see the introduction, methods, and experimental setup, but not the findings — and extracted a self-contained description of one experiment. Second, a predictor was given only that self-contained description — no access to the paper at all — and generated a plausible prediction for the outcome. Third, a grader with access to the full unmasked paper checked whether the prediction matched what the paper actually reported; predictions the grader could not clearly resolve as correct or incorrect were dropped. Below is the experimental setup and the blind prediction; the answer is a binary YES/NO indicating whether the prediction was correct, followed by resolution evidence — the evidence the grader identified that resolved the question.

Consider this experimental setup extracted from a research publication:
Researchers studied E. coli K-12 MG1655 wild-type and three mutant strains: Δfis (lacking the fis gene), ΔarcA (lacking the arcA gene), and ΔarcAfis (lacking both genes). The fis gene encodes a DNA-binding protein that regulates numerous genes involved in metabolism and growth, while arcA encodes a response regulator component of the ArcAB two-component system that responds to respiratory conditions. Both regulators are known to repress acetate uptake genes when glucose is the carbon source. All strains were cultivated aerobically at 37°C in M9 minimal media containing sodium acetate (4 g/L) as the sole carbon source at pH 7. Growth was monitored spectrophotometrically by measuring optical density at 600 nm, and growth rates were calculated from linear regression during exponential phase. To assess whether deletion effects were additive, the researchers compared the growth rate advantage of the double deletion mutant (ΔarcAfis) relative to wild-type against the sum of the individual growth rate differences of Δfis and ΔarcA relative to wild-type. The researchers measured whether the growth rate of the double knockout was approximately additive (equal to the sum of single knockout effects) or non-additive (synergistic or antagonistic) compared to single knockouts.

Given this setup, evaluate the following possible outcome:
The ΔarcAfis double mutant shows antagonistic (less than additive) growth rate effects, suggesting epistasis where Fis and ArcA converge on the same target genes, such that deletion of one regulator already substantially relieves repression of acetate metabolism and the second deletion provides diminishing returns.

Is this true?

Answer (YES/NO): YES